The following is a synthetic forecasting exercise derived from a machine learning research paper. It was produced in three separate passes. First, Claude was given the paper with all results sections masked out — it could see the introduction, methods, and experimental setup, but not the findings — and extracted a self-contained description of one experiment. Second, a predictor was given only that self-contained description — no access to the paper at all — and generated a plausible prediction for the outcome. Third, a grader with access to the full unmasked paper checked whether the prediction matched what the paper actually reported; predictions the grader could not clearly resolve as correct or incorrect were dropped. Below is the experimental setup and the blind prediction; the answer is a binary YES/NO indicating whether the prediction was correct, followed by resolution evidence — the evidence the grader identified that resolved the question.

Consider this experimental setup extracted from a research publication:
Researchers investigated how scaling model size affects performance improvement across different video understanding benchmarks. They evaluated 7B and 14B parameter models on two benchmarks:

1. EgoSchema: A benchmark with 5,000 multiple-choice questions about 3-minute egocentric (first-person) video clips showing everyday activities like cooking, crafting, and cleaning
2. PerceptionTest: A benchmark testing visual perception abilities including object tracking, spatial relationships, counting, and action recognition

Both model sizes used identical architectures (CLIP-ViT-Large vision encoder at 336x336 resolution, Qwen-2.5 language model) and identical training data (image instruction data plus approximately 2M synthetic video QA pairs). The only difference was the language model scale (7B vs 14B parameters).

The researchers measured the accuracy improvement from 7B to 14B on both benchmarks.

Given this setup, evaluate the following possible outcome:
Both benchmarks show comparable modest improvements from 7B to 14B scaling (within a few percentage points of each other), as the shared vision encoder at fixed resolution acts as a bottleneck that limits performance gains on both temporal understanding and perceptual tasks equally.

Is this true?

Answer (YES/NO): NO